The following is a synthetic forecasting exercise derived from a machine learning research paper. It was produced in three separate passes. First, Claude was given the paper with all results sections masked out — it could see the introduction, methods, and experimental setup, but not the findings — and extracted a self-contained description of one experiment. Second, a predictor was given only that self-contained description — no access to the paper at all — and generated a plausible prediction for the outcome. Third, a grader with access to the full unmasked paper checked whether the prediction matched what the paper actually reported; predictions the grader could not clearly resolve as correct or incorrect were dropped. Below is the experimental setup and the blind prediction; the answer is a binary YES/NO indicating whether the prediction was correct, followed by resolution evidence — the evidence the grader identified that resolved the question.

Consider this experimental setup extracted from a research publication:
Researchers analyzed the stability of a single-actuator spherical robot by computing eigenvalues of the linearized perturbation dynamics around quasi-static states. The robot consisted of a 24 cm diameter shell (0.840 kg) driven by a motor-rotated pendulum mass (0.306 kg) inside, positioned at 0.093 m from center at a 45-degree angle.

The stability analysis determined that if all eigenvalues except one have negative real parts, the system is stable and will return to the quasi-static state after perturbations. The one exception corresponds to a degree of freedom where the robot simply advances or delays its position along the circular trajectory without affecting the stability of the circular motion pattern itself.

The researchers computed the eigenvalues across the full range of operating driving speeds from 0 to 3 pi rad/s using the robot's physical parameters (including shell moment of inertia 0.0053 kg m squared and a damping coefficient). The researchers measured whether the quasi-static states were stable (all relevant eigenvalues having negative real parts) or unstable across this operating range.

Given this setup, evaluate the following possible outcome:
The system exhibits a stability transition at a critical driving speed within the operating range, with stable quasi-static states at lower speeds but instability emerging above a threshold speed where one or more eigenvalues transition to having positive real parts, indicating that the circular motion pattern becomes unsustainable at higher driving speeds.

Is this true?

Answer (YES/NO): NO